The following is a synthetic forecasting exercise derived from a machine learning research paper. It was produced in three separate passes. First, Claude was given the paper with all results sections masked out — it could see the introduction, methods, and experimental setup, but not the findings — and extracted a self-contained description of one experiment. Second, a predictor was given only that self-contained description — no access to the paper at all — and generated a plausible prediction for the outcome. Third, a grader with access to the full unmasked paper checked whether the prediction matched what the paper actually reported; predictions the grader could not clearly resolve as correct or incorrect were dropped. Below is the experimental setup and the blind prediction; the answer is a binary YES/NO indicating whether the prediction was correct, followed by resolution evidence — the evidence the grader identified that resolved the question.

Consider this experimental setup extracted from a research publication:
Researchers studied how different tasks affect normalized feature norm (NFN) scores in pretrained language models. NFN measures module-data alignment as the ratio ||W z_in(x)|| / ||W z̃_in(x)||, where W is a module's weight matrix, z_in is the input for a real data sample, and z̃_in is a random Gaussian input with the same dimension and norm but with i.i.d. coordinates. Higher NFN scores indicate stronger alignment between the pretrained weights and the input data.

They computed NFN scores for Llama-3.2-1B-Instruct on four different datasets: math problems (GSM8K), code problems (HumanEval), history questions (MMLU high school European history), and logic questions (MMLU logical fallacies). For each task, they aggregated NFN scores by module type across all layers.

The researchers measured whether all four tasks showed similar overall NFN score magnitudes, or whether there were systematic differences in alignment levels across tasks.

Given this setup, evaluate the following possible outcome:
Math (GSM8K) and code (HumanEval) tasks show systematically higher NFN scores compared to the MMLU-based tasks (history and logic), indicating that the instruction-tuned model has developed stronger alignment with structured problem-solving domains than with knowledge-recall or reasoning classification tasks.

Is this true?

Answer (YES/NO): NO